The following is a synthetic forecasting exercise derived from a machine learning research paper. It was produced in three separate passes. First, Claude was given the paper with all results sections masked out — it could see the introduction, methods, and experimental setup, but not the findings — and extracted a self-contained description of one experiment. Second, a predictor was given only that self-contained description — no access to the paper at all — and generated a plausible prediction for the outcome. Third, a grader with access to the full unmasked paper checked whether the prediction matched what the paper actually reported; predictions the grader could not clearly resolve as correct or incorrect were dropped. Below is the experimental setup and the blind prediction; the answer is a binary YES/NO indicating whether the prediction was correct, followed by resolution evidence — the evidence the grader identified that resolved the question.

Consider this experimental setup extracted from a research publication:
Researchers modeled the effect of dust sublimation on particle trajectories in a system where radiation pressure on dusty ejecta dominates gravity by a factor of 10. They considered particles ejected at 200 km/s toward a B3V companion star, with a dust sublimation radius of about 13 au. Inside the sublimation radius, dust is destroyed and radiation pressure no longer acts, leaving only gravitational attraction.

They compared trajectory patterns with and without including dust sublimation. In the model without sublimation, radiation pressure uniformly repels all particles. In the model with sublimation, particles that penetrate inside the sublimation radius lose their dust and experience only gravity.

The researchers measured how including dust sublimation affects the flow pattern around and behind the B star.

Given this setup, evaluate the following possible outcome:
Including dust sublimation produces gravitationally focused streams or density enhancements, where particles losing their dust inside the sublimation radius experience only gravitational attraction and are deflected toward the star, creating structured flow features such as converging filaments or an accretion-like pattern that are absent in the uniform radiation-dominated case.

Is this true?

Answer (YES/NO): YES